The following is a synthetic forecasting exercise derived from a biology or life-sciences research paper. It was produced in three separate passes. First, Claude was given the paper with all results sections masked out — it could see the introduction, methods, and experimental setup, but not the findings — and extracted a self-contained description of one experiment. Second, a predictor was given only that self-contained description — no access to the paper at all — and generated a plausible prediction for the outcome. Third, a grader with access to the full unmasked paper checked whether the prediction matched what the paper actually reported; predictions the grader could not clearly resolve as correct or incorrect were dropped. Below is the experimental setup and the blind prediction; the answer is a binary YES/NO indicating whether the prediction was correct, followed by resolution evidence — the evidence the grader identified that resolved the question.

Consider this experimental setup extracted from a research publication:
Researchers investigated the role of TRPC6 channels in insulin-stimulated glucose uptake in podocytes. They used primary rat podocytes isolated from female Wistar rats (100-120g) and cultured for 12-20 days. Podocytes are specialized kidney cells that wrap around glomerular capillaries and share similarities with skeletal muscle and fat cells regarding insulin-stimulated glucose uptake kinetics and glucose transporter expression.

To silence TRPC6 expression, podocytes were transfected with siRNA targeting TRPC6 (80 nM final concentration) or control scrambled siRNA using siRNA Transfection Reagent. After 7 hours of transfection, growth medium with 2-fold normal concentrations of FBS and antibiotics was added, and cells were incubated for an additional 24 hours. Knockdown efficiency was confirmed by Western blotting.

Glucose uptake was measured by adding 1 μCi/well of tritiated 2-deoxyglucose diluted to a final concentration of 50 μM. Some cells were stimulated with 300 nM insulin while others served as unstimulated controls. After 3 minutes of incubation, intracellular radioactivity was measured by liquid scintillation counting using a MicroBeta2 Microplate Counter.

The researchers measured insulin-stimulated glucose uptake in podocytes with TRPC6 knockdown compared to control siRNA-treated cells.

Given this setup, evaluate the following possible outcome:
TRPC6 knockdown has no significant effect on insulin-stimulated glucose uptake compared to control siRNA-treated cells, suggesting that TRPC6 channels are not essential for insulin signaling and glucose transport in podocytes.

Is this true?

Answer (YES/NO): NO